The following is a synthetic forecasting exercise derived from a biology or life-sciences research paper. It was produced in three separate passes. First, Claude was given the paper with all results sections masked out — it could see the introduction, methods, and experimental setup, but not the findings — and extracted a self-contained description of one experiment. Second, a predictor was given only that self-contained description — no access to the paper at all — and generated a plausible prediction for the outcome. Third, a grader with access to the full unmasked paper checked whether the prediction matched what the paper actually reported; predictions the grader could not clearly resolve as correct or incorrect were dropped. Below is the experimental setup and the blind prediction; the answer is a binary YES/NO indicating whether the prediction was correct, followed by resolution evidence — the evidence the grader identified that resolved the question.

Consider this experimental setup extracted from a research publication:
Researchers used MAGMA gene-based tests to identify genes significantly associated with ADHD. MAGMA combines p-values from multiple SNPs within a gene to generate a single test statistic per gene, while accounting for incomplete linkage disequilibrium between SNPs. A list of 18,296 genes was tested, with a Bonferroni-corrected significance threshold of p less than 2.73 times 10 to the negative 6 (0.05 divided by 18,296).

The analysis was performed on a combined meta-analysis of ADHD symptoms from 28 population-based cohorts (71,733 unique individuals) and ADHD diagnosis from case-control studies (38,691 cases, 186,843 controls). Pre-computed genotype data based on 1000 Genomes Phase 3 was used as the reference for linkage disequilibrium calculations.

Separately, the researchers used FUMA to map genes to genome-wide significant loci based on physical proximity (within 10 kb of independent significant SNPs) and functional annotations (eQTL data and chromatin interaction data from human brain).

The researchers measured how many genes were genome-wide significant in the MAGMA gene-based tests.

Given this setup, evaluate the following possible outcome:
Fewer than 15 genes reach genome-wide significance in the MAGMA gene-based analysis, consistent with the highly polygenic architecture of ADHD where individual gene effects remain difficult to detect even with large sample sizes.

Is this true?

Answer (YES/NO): NO